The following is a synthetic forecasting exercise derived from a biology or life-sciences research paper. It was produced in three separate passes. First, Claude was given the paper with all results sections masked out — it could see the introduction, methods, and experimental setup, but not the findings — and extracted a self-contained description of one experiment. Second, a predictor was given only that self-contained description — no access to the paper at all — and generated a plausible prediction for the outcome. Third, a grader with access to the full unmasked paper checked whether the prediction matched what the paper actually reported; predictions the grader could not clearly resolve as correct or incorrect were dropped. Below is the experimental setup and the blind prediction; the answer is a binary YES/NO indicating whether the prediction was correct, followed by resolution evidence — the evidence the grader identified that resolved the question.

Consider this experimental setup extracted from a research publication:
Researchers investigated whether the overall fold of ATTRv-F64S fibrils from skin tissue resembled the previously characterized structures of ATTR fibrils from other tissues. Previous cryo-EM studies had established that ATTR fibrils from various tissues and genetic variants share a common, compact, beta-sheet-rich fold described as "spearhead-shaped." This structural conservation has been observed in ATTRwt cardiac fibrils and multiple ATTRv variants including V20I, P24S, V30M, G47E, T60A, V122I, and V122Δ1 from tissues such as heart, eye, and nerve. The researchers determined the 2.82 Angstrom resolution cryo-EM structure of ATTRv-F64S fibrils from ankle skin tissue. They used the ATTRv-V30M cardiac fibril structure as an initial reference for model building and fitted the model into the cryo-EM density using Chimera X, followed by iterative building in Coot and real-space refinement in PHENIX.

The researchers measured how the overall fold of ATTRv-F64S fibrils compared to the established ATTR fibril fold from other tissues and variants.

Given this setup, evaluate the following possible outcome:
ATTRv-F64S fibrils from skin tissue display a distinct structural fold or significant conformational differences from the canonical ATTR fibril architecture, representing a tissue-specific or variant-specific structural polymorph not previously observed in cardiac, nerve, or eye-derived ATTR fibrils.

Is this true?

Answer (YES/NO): NO